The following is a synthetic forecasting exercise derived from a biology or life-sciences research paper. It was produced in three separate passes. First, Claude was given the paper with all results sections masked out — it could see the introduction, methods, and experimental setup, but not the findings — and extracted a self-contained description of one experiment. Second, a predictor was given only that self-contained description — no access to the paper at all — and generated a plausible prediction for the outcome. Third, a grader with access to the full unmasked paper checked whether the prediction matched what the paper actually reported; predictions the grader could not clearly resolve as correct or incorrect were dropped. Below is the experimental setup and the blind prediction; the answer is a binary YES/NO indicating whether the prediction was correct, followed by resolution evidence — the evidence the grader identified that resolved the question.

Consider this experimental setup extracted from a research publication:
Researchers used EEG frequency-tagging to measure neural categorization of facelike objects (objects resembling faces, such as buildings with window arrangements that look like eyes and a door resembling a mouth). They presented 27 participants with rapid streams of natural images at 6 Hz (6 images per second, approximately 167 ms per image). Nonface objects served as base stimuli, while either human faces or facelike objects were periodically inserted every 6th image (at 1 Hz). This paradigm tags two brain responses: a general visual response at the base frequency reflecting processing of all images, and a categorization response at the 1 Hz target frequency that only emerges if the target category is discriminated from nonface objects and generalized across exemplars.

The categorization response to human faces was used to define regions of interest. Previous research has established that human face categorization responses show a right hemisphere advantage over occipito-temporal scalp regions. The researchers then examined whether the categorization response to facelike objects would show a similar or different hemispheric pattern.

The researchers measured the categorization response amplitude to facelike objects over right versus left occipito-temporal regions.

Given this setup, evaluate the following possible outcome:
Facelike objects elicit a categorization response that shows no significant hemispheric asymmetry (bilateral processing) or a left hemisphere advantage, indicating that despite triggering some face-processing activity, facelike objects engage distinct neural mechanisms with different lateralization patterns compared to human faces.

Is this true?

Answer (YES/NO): NO